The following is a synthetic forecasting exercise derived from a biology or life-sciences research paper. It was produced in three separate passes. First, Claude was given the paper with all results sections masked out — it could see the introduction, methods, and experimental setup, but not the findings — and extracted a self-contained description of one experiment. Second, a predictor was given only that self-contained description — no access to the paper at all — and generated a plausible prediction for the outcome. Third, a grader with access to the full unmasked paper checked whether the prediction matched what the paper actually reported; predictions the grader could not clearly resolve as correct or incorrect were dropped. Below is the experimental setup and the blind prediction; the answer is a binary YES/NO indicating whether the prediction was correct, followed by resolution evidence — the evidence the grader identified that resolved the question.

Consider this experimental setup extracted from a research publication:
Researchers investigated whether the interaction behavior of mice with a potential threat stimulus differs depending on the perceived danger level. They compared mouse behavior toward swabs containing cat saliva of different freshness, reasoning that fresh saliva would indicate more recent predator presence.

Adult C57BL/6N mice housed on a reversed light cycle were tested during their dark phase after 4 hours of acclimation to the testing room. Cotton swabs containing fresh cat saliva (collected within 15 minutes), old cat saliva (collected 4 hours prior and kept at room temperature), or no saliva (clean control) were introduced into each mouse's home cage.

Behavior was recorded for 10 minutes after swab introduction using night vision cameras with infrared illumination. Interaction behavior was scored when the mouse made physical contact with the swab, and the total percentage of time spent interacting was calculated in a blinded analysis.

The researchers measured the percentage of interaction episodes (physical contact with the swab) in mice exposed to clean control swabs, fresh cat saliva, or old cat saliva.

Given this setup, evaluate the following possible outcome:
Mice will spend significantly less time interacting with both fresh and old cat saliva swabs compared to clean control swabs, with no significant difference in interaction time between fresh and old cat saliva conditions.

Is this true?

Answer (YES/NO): YES